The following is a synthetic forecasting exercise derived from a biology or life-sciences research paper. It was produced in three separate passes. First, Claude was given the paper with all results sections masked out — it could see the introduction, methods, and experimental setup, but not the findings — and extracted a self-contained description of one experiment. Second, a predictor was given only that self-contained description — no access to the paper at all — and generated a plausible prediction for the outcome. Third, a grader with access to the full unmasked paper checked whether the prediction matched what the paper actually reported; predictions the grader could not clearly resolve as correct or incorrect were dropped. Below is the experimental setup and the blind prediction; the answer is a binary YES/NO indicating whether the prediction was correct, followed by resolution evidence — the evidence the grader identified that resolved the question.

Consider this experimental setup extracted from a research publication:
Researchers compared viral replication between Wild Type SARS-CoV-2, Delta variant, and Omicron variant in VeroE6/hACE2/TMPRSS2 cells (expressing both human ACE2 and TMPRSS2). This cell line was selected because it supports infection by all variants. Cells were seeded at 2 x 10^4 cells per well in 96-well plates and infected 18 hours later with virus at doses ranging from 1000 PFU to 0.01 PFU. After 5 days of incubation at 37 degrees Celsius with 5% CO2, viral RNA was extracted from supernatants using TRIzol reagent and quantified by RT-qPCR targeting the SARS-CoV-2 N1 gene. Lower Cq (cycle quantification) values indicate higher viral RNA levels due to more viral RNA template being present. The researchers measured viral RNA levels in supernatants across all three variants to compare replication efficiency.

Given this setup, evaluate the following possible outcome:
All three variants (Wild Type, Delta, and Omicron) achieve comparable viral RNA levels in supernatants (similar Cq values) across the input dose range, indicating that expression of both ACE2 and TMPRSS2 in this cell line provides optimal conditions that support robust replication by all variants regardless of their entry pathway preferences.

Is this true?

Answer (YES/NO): NO